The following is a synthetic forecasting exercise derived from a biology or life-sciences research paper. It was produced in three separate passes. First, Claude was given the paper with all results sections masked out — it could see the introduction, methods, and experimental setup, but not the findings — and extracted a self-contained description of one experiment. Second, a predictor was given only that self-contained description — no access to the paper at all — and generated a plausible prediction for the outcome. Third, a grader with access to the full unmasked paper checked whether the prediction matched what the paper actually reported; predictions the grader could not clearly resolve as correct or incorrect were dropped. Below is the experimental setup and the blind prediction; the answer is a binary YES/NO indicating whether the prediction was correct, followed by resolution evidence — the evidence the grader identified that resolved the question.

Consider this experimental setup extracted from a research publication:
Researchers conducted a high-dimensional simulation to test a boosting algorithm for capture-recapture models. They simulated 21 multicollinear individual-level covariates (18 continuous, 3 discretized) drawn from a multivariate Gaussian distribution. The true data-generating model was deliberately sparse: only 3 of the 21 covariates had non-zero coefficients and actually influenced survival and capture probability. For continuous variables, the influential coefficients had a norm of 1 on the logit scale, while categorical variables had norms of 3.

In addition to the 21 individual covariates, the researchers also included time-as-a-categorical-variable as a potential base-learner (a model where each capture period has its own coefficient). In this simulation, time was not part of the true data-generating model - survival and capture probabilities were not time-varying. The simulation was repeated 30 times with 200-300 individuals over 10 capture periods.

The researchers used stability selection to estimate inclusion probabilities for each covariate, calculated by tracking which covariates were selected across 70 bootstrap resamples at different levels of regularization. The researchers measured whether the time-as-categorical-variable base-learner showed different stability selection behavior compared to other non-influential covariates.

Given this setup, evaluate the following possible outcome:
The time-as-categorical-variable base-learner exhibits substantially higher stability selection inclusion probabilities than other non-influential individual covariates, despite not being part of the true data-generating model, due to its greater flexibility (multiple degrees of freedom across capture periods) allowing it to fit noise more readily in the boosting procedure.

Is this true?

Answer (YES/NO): YES